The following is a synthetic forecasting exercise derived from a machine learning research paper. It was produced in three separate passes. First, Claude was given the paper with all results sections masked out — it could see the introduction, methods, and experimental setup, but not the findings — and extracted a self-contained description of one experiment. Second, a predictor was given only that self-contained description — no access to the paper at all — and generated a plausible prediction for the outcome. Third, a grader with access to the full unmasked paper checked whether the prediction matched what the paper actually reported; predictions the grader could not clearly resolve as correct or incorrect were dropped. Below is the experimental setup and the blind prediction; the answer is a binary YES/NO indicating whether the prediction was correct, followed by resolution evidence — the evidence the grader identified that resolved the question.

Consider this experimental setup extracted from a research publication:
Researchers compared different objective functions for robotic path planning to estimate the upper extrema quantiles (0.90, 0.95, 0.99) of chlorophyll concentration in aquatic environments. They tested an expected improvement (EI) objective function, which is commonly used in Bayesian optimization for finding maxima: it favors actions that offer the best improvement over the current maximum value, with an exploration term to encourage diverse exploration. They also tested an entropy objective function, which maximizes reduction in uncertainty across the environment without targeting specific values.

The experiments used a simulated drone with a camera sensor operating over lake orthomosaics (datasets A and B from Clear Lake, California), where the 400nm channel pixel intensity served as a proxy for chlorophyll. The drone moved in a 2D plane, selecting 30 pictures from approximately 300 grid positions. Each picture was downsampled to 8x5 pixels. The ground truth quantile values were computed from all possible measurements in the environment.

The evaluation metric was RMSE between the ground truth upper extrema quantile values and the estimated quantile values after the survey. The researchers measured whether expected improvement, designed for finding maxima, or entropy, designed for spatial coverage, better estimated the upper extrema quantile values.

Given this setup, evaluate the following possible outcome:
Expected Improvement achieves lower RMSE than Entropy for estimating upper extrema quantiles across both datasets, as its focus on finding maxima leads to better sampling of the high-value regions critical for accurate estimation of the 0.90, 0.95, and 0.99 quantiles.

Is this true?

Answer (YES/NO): NO